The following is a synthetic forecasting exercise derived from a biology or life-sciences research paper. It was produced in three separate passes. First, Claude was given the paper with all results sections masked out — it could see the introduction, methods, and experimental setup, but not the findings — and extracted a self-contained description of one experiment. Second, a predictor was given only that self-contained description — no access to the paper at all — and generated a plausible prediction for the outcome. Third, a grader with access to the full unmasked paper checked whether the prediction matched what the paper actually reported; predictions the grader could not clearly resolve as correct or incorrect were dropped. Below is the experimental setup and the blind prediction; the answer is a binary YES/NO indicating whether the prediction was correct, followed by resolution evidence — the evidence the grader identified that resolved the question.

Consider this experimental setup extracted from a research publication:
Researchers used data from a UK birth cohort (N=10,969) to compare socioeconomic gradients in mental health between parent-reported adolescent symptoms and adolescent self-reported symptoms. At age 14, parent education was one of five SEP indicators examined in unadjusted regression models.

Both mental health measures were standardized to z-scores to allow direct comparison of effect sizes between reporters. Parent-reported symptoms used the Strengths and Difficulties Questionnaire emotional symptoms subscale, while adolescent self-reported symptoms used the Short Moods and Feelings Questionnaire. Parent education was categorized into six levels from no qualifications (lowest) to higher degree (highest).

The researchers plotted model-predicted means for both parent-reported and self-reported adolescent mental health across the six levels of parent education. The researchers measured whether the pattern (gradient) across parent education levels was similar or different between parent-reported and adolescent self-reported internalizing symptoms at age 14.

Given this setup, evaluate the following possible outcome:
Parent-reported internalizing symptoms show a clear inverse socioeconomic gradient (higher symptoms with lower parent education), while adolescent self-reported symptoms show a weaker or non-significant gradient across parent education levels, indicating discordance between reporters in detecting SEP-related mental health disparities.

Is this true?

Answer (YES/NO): YES